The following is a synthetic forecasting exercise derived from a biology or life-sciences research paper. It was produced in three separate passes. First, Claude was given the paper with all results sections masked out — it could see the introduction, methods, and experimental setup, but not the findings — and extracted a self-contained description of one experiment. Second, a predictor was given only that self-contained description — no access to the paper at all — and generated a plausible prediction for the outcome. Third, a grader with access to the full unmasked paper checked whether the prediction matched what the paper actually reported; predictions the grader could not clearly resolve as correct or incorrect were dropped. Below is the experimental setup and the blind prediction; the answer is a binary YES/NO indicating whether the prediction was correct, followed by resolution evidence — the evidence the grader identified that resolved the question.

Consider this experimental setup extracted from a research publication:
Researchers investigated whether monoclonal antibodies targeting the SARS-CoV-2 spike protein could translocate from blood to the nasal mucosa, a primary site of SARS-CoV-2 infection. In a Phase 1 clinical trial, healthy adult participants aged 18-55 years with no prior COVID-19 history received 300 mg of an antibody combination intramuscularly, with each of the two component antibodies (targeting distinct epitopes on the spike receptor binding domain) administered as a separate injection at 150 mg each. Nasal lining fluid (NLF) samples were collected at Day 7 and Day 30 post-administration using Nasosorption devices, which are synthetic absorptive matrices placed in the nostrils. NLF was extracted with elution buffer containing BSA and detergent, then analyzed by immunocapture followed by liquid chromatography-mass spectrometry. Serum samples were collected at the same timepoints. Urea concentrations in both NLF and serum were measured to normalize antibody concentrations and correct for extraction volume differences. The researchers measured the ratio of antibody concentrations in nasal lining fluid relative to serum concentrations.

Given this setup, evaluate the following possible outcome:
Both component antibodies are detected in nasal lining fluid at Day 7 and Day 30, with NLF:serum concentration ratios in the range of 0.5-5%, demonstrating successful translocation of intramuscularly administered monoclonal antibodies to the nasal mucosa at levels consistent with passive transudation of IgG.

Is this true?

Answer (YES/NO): YES